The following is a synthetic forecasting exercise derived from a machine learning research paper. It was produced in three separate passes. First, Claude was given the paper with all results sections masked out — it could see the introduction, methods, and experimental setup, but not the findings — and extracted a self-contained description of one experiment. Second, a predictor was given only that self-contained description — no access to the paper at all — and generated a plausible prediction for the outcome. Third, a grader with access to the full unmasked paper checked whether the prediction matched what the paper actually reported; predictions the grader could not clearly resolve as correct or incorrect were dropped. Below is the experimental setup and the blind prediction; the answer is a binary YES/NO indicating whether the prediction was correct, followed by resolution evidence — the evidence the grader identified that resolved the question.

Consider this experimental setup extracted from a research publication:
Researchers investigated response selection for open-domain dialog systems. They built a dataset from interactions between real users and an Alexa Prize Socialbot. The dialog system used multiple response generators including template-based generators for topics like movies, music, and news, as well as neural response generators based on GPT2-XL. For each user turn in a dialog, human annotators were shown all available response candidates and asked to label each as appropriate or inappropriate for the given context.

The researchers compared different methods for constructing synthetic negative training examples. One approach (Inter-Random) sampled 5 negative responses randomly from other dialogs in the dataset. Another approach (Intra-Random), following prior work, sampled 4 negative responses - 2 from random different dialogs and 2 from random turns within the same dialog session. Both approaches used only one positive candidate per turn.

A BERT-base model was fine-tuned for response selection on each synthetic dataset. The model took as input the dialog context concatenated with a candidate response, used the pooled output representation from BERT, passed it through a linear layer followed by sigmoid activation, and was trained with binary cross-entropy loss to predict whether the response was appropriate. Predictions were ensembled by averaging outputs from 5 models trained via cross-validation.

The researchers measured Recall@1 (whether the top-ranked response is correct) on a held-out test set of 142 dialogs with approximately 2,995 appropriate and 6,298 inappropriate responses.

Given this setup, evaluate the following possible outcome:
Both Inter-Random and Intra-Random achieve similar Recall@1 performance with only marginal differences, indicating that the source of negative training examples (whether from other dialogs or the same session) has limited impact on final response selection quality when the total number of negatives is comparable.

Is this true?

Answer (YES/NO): NO